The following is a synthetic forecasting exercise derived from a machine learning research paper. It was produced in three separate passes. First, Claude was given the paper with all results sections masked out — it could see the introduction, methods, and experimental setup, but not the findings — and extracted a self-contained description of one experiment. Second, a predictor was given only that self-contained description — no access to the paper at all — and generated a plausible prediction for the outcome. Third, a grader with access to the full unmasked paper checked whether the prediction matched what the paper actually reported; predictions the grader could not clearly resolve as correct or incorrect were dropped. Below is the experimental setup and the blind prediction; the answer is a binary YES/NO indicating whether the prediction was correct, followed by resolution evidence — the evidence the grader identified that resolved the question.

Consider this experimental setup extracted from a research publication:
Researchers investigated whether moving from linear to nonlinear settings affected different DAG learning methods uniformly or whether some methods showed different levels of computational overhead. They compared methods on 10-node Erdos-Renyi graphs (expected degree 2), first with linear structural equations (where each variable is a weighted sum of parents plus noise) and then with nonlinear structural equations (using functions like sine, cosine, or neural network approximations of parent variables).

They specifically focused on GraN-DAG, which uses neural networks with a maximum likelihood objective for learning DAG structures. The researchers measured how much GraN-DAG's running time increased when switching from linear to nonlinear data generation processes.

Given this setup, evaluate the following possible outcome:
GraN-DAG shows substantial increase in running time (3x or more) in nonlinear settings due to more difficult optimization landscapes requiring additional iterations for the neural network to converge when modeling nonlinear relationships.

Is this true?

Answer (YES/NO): NO